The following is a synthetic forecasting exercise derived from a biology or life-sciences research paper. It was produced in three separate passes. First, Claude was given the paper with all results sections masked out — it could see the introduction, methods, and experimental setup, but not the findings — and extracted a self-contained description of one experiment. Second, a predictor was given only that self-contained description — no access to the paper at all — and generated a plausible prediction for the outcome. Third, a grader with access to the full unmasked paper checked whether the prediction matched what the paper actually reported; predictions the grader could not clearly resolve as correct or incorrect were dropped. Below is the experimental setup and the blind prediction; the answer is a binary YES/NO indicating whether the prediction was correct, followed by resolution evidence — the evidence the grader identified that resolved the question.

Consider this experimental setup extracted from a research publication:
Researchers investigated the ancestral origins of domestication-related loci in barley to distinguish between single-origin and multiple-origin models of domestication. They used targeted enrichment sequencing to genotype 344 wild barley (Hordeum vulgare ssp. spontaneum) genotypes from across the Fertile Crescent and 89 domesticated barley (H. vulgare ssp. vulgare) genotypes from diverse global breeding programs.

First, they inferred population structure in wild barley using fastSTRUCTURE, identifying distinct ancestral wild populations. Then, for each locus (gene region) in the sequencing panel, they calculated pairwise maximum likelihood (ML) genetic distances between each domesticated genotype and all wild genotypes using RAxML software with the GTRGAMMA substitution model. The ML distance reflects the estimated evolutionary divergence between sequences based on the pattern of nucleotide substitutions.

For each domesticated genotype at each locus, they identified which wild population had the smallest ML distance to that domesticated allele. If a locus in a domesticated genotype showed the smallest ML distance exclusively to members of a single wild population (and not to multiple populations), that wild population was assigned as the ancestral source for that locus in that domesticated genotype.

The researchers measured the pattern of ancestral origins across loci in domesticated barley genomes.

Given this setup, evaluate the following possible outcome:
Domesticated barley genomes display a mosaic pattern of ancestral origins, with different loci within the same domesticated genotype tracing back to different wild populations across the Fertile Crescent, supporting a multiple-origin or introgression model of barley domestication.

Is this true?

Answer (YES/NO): YES